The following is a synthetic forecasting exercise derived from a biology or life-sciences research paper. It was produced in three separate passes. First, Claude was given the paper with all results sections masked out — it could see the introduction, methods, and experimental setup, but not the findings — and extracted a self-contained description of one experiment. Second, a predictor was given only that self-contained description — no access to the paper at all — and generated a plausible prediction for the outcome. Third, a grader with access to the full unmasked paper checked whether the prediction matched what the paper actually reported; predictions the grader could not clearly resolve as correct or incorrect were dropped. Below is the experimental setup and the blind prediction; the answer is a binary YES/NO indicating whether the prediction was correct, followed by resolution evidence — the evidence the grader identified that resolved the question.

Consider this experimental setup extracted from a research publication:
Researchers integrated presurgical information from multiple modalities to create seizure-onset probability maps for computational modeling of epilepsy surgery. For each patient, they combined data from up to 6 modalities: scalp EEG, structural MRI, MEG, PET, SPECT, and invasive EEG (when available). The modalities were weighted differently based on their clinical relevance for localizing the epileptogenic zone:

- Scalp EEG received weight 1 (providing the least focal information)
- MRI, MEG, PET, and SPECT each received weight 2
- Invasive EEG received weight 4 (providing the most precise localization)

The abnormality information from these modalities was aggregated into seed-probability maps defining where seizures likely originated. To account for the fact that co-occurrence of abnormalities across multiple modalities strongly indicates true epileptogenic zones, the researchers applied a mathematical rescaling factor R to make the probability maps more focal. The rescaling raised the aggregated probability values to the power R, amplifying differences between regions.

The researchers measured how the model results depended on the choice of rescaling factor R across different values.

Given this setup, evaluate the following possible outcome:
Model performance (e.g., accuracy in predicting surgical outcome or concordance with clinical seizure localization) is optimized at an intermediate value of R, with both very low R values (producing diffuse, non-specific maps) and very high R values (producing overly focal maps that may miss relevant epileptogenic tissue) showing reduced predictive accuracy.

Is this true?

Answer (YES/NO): NO